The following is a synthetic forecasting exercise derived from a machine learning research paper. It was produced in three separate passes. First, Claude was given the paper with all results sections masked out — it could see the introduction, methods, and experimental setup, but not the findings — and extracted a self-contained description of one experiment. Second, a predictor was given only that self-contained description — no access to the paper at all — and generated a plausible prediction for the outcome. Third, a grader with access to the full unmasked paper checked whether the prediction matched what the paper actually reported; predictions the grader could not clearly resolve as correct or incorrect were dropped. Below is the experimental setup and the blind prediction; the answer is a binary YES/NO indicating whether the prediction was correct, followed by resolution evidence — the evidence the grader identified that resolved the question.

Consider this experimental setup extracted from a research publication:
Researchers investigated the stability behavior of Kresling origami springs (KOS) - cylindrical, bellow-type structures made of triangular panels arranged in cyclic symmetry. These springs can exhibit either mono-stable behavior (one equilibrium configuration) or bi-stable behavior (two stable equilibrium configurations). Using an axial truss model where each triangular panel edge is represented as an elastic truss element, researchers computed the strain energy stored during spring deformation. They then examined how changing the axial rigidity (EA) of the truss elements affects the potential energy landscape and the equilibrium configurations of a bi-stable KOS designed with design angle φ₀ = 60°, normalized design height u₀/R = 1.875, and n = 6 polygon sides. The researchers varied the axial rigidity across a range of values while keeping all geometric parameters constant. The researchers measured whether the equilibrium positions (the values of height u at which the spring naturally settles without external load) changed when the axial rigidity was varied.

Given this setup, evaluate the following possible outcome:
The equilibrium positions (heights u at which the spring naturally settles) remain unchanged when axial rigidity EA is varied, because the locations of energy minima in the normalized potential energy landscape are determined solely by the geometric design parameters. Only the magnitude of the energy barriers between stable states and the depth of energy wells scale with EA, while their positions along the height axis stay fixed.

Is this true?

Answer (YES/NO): YES